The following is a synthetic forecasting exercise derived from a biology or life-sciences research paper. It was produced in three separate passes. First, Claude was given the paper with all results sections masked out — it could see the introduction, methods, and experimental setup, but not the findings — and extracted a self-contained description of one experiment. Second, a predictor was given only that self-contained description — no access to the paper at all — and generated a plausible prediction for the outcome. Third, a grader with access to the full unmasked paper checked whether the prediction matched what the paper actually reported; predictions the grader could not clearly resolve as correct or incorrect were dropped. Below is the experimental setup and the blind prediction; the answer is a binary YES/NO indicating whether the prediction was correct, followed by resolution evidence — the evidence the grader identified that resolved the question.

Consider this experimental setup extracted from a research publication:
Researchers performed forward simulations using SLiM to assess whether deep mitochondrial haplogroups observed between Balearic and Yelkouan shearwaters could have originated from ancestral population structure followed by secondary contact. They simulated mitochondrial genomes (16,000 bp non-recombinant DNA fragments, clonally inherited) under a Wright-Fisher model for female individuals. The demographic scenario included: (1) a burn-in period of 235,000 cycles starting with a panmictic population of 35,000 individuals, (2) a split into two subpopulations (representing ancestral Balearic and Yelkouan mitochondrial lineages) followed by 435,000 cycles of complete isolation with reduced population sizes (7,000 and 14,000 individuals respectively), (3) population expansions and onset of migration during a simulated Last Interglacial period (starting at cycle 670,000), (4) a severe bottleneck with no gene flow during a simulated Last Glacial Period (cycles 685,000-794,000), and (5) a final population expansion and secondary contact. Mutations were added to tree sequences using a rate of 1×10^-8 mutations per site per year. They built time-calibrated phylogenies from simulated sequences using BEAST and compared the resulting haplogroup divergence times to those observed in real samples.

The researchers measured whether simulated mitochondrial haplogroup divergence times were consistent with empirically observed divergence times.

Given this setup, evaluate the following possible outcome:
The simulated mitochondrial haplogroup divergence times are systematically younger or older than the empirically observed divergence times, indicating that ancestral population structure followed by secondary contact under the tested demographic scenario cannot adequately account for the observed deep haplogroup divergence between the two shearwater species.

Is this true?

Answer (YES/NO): NO